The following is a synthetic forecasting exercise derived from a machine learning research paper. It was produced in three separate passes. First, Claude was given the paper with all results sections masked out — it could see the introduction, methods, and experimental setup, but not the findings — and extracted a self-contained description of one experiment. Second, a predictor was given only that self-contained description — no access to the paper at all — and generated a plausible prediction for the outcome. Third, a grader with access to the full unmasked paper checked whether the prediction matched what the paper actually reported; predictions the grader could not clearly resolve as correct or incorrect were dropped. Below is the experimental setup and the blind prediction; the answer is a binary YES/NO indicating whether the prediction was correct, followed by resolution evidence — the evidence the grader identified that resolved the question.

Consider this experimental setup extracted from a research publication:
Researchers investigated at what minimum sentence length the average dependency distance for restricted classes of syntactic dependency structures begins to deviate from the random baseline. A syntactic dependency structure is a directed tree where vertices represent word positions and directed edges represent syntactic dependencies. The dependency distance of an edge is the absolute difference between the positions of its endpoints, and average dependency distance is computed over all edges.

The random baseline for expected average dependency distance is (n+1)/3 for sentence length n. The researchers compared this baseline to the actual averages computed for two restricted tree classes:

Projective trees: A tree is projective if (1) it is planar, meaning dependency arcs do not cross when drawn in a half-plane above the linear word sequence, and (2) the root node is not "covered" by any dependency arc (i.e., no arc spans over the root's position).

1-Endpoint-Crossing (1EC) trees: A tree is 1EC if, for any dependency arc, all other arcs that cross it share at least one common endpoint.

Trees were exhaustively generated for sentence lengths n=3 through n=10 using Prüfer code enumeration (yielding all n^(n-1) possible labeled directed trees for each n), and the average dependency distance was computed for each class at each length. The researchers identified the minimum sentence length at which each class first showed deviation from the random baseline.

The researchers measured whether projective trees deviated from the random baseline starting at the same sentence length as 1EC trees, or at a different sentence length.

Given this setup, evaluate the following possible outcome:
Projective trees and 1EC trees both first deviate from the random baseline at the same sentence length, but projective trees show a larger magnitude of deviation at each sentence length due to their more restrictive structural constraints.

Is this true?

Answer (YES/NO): NO